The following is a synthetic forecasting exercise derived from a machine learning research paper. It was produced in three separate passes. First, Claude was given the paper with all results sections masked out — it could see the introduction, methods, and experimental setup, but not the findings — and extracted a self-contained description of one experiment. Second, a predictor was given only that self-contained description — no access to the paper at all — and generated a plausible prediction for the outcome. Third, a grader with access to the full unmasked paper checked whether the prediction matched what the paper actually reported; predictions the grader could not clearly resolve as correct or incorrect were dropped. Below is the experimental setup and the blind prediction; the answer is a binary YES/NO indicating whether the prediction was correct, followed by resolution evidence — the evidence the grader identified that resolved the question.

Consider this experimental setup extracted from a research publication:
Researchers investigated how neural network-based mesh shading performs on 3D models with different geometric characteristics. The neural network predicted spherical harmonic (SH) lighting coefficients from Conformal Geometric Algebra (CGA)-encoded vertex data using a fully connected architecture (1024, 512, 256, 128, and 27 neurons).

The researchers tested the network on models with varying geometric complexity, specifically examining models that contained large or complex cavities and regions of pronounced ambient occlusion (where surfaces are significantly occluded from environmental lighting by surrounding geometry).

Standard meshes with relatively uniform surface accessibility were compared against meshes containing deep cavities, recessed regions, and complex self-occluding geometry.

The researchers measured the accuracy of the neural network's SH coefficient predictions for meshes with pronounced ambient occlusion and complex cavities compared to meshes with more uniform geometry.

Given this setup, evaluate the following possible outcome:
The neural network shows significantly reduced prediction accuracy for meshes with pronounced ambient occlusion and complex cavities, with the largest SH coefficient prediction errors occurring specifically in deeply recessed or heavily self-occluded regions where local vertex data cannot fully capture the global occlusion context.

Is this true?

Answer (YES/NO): NO